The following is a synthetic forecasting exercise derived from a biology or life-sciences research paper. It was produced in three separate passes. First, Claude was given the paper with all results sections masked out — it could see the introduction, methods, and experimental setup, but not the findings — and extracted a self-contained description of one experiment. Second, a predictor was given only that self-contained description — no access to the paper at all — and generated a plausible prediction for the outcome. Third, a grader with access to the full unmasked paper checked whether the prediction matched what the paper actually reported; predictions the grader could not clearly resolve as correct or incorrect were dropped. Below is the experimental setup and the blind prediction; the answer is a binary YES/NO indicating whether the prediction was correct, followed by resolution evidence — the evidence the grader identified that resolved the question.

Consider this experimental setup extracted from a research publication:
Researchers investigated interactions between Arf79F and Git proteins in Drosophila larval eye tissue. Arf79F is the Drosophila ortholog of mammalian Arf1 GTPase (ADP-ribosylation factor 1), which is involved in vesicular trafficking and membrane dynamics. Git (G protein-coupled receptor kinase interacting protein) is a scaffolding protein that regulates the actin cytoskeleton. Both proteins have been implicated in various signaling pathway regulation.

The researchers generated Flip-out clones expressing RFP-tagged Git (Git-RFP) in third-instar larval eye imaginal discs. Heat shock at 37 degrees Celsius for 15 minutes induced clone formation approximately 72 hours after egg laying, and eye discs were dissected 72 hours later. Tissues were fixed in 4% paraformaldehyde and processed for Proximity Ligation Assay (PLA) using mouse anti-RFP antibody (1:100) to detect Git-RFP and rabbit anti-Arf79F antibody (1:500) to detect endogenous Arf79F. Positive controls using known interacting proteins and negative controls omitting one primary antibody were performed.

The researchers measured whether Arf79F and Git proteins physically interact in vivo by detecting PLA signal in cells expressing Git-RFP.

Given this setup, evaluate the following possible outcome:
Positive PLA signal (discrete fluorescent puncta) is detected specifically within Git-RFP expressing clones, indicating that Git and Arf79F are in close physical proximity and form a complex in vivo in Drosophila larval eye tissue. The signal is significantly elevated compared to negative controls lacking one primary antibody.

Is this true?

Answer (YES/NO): YES